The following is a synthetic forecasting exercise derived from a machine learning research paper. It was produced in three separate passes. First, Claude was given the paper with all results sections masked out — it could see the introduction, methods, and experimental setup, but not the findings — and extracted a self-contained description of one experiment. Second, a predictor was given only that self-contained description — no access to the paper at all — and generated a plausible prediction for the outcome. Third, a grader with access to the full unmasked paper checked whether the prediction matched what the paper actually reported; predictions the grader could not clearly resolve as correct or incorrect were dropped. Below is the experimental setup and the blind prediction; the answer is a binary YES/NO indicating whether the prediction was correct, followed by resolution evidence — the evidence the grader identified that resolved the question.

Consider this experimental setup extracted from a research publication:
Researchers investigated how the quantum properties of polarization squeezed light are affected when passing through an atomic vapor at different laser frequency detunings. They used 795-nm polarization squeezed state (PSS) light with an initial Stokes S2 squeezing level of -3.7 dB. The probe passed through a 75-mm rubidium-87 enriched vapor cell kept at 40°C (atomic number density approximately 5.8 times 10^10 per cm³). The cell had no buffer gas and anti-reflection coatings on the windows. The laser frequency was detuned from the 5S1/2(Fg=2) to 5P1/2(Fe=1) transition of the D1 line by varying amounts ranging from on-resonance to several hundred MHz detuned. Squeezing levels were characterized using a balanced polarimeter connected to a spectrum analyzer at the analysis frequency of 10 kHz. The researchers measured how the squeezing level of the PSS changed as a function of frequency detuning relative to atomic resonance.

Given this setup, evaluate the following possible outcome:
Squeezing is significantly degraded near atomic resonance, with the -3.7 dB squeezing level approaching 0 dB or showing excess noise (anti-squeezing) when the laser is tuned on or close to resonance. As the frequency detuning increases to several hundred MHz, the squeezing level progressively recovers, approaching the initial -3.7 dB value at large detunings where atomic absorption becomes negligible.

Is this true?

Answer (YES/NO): NO